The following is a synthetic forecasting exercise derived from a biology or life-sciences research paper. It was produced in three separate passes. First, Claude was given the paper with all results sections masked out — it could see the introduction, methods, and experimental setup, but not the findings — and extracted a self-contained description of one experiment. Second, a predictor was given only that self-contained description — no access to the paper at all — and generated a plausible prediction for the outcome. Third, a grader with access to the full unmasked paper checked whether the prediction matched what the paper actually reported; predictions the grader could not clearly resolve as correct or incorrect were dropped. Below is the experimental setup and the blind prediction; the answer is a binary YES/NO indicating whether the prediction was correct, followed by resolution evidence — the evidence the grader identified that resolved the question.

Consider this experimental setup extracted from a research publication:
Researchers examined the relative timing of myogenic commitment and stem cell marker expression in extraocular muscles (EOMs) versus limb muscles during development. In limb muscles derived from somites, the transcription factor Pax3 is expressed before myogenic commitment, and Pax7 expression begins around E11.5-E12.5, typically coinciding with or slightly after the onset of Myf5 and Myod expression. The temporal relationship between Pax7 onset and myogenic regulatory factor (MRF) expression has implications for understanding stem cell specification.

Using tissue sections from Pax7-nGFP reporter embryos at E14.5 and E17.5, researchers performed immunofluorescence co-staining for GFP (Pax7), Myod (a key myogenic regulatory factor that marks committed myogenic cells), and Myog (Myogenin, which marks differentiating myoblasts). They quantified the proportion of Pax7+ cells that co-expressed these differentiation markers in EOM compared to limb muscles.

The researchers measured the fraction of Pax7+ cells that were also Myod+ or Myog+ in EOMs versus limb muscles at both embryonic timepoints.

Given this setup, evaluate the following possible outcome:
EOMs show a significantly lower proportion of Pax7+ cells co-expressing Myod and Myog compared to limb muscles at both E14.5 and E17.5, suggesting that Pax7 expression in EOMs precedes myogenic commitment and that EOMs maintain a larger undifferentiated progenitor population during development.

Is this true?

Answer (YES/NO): NO